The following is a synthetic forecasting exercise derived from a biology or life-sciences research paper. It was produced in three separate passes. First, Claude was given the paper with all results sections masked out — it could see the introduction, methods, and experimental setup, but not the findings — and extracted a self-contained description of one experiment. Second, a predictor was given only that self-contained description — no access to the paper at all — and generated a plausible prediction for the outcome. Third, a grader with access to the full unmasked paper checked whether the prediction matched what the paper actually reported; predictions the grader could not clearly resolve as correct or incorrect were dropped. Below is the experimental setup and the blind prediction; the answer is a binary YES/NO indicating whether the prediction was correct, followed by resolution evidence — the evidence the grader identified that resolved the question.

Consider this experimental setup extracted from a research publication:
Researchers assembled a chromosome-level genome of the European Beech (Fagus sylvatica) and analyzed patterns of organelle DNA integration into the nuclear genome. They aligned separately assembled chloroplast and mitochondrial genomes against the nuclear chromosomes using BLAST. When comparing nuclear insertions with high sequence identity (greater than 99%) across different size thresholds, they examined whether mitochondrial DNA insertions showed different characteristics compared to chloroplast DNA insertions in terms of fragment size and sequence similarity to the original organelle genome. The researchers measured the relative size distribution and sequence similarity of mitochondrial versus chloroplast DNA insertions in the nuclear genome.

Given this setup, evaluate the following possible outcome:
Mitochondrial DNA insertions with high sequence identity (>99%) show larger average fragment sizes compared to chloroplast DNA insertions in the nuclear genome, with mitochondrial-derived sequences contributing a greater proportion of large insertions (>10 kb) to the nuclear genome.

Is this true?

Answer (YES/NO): NO